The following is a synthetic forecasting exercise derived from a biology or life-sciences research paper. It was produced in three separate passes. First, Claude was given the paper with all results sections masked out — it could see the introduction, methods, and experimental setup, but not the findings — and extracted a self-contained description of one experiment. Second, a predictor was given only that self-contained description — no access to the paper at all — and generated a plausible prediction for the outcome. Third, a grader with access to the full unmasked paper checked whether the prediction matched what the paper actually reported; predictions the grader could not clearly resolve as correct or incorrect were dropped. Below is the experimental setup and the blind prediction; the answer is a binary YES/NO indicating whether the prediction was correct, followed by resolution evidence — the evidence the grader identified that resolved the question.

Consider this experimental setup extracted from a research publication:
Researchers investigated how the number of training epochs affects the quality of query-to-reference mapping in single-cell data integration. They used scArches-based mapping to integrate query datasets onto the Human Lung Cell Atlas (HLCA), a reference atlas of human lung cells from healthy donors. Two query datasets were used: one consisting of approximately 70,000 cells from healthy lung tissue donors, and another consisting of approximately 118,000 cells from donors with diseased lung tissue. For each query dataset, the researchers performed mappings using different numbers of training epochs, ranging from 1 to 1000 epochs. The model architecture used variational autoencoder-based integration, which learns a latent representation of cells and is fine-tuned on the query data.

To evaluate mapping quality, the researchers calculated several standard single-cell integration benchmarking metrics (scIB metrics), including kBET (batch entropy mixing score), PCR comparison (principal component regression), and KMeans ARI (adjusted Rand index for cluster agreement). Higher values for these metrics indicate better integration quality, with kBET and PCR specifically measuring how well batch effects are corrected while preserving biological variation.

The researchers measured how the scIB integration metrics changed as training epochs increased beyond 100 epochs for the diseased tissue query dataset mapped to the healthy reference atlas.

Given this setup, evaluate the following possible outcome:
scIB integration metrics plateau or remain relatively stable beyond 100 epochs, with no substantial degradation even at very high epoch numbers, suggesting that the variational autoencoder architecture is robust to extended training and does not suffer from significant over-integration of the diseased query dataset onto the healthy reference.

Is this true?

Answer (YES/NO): NO